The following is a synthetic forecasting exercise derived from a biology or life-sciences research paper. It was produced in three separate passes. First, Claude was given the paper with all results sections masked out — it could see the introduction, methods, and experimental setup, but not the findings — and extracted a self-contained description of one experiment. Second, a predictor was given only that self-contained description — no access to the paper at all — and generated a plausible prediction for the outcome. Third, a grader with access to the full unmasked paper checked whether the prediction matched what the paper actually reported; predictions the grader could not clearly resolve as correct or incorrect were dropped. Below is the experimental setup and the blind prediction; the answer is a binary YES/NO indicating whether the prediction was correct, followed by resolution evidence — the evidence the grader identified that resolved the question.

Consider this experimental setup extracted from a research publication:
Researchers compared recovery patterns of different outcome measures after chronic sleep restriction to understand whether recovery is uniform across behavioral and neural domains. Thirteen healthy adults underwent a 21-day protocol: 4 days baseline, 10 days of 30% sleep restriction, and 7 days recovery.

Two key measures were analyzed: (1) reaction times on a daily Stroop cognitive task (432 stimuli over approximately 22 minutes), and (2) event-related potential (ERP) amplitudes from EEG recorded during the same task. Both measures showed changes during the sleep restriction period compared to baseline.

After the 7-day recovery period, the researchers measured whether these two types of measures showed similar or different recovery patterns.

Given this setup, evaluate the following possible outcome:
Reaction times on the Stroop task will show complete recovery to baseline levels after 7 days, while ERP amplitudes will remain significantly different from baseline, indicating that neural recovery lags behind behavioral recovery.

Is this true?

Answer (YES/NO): YES